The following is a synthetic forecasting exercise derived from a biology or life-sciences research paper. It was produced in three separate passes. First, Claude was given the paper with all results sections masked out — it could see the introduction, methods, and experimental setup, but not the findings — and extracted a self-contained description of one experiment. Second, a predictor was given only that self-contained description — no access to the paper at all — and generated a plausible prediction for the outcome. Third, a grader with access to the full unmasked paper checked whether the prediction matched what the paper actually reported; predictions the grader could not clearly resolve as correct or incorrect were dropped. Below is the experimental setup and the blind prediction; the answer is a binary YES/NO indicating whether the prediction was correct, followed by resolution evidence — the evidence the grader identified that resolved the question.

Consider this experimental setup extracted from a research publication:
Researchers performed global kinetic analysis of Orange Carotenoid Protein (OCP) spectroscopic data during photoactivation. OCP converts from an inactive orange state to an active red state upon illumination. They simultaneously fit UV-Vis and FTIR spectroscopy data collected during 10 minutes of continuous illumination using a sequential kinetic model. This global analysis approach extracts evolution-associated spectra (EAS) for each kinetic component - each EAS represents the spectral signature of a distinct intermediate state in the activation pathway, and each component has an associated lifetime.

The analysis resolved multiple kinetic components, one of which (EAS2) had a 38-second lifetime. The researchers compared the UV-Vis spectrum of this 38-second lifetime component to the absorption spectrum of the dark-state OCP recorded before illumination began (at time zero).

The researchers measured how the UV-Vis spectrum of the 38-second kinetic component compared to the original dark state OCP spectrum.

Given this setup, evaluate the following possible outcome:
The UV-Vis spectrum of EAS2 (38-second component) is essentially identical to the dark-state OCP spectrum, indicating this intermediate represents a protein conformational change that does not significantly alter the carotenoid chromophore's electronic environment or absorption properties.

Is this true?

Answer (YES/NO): NO